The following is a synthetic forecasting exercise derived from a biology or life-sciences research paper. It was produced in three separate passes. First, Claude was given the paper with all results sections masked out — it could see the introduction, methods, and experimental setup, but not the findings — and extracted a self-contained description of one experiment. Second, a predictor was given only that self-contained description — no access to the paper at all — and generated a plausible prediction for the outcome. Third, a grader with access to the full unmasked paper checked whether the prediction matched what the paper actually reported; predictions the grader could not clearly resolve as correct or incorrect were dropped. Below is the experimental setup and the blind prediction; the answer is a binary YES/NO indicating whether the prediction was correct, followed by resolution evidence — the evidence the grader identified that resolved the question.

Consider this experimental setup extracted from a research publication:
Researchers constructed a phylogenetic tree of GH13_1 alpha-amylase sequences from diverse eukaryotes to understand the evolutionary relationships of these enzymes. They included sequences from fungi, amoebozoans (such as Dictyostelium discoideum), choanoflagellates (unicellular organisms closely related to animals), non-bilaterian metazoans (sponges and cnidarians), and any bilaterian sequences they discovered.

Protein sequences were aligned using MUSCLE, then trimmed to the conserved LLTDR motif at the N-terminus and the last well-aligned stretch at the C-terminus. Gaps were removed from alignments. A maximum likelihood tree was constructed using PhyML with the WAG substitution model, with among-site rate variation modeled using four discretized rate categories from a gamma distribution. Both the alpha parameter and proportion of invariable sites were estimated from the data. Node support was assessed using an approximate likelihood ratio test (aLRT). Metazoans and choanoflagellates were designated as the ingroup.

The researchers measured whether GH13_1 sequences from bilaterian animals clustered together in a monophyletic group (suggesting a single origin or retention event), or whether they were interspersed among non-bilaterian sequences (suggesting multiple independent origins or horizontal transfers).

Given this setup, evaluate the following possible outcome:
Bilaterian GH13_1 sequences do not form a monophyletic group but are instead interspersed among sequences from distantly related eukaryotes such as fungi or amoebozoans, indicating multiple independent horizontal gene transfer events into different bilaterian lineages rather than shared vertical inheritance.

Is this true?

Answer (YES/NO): NO